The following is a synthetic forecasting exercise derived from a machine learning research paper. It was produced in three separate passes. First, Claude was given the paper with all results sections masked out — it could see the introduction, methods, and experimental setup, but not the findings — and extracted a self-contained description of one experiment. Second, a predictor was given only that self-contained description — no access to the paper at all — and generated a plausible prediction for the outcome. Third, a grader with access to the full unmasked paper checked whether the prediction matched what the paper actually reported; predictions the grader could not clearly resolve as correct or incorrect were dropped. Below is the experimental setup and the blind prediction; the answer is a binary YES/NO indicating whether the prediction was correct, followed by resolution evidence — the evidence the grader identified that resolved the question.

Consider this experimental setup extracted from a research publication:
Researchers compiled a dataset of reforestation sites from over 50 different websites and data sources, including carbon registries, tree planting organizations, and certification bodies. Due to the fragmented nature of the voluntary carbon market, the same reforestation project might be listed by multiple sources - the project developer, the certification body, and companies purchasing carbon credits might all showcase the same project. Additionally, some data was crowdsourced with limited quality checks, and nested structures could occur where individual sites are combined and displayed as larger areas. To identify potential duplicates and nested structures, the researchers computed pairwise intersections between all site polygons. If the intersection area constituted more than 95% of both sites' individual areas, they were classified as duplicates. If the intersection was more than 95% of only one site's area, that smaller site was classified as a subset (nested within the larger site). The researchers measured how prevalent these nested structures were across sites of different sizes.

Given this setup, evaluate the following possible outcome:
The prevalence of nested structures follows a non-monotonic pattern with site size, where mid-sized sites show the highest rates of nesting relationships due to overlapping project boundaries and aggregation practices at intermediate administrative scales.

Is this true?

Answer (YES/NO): NO